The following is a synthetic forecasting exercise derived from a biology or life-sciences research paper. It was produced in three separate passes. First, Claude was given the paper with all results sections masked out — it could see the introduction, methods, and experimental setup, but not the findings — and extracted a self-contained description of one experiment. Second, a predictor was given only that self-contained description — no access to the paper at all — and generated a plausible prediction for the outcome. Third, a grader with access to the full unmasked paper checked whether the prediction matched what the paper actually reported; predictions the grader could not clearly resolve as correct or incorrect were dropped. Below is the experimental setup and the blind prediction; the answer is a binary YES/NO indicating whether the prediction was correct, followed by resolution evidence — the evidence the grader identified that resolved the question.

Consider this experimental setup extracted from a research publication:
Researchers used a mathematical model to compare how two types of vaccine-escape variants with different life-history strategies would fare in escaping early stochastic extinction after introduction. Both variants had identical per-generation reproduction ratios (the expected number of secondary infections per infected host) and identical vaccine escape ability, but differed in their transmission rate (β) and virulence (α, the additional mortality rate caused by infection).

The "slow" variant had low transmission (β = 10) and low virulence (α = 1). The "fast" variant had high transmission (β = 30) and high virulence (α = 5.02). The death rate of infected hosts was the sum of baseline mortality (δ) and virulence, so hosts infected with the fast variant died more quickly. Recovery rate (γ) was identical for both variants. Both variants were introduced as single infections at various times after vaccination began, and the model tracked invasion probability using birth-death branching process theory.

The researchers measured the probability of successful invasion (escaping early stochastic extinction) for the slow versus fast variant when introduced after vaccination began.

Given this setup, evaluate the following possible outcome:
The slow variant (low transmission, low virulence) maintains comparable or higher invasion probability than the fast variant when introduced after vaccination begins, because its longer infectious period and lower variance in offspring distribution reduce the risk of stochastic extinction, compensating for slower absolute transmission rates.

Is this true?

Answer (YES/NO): YES